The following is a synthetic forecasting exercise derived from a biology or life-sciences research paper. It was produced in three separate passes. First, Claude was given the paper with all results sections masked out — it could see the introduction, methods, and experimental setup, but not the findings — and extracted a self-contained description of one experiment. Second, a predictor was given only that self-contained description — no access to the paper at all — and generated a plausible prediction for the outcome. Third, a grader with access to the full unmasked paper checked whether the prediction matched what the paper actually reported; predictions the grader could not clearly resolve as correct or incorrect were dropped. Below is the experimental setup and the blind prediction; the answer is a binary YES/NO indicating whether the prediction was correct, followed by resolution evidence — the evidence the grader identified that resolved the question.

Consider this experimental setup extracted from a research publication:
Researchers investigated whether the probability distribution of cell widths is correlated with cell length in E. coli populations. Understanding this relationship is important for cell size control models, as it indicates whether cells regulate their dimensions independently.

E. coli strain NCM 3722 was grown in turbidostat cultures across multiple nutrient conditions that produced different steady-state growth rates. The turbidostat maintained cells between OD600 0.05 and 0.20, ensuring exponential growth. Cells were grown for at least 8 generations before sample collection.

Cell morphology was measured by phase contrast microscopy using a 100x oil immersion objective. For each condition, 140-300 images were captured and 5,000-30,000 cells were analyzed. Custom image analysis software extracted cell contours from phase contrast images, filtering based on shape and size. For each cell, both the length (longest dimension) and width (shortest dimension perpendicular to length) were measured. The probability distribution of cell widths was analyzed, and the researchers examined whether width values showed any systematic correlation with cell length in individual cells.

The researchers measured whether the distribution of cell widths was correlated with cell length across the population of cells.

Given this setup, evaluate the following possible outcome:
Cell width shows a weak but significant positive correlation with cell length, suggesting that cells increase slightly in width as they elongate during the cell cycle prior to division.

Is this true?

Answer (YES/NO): NO